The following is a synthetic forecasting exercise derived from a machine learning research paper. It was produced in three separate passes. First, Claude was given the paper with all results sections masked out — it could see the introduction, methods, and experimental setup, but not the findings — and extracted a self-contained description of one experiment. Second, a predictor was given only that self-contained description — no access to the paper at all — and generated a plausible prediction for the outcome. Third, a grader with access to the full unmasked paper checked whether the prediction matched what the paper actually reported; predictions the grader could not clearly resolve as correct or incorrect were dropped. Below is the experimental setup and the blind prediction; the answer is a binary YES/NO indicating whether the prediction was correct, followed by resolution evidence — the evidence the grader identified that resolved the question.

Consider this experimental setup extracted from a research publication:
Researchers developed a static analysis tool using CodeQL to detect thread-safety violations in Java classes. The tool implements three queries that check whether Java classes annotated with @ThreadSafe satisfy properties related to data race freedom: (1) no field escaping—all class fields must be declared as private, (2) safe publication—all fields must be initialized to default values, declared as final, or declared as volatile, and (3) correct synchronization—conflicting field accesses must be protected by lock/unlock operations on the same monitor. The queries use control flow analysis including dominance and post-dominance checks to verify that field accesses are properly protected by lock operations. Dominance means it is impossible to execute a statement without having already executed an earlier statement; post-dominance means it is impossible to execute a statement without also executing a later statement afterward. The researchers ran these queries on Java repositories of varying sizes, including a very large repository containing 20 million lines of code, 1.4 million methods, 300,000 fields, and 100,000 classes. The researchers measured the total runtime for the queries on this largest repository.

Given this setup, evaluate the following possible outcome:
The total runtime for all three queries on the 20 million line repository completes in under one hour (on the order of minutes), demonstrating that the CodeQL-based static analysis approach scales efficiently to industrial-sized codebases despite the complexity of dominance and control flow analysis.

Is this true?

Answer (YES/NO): YES